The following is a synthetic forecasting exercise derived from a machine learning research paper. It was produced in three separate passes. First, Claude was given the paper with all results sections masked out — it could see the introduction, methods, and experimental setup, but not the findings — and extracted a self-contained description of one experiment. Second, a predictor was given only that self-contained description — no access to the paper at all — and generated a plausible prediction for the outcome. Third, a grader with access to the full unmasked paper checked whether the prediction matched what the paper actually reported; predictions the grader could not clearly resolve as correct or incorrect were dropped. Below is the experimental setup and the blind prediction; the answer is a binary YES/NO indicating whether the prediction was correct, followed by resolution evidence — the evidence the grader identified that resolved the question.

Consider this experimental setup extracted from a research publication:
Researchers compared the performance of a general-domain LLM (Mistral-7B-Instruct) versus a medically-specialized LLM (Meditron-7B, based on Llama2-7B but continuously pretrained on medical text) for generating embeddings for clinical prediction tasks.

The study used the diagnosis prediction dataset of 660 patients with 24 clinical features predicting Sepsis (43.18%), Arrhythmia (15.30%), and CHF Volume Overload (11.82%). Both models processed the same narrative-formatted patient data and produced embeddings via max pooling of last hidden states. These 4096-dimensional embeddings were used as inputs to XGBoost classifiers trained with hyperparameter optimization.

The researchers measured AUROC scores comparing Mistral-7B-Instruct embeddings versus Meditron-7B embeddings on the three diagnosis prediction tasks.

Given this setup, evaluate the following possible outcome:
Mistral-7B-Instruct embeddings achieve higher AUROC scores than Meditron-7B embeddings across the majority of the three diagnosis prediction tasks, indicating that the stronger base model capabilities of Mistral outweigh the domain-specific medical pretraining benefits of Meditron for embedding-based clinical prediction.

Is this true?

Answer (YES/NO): NO